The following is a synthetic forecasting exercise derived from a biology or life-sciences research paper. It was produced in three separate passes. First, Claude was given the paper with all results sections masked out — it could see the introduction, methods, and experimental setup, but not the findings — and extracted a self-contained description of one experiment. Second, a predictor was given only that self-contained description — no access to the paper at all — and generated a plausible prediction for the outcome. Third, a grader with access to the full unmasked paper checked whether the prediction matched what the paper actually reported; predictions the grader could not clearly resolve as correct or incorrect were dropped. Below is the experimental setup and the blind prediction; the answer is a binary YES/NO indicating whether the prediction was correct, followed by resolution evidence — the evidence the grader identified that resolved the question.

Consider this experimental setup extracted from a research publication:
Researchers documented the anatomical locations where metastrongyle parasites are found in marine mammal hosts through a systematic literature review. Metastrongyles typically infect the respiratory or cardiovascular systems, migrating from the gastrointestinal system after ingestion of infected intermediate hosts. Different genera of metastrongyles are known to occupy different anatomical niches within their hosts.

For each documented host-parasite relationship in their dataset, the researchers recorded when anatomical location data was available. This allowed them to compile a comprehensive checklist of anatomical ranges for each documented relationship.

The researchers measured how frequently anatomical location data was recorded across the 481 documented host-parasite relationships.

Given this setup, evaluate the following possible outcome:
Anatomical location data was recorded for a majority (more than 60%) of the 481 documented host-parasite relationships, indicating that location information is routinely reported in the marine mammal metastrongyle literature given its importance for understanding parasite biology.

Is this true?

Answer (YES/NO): YES